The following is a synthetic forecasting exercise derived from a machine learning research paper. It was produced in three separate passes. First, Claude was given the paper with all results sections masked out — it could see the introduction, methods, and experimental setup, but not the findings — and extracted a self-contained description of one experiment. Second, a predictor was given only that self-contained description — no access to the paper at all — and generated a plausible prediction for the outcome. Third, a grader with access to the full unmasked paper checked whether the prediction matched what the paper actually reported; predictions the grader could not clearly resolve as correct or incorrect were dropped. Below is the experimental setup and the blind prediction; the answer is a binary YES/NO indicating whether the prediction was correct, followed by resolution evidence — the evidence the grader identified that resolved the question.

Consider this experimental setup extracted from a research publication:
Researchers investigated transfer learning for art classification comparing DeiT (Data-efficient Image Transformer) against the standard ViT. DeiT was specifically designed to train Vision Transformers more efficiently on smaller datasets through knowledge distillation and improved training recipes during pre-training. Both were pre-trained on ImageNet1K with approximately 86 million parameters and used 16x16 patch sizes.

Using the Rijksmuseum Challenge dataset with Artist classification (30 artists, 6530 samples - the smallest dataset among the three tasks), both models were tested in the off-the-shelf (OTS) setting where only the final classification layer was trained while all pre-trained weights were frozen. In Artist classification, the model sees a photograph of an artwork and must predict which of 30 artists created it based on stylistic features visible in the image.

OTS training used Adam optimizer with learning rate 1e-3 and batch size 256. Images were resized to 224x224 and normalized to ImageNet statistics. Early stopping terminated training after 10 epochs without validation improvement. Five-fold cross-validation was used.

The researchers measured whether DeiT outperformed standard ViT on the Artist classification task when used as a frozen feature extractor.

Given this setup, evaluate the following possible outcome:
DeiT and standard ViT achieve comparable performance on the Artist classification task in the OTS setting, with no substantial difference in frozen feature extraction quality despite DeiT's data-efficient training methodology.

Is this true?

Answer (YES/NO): NO